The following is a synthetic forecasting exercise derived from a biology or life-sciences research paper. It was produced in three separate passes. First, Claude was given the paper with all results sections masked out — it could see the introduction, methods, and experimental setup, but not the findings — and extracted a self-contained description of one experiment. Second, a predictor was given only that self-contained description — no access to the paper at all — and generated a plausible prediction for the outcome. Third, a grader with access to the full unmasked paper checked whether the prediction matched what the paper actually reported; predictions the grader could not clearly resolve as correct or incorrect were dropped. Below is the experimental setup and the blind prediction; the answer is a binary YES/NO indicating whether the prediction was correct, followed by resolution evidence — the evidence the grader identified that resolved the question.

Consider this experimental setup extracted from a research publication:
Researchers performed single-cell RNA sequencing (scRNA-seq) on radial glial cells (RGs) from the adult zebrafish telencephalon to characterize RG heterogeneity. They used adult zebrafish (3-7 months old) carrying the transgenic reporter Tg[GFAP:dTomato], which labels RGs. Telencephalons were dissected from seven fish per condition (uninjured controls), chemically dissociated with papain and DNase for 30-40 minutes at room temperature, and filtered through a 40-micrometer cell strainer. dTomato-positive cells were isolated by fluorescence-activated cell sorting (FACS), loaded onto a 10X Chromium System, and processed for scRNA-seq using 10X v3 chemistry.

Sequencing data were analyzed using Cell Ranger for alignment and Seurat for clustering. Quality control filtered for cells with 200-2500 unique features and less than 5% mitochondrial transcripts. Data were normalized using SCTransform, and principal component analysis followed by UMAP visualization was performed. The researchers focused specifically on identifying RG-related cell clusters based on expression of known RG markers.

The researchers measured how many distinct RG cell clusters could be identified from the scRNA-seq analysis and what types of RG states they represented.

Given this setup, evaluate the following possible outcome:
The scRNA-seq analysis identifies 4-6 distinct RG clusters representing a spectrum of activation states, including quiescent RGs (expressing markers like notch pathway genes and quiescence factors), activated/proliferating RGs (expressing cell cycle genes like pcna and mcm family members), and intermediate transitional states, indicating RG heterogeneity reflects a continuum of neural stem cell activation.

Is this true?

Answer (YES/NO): NO